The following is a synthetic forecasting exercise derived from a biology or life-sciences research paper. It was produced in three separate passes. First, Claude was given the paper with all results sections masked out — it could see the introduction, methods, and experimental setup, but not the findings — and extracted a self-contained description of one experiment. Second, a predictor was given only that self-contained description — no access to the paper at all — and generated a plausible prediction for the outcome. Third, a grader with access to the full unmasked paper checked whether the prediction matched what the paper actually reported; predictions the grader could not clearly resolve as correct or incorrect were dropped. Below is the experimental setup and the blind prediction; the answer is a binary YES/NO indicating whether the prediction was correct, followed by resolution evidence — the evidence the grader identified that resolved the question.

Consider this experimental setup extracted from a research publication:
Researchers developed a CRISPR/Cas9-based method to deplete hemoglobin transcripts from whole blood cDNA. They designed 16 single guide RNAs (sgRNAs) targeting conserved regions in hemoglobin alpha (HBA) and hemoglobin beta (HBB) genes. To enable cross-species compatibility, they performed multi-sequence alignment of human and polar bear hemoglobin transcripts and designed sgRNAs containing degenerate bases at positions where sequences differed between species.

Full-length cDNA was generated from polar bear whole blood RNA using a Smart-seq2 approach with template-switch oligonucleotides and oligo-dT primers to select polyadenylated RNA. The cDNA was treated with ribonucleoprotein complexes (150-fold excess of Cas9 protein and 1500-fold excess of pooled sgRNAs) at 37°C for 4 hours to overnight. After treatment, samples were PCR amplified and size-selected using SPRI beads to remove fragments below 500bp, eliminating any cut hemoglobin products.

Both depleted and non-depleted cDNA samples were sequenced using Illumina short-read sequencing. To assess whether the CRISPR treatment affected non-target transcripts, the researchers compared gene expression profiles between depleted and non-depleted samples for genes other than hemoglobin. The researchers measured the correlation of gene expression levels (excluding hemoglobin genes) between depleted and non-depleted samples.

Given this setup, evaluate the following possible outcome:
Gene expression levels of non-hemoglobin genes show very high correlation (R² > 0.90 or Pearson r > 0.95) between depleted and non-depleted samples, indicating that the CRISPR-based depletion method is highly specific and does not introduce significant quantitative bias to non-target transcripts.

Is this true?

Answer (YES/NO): YES